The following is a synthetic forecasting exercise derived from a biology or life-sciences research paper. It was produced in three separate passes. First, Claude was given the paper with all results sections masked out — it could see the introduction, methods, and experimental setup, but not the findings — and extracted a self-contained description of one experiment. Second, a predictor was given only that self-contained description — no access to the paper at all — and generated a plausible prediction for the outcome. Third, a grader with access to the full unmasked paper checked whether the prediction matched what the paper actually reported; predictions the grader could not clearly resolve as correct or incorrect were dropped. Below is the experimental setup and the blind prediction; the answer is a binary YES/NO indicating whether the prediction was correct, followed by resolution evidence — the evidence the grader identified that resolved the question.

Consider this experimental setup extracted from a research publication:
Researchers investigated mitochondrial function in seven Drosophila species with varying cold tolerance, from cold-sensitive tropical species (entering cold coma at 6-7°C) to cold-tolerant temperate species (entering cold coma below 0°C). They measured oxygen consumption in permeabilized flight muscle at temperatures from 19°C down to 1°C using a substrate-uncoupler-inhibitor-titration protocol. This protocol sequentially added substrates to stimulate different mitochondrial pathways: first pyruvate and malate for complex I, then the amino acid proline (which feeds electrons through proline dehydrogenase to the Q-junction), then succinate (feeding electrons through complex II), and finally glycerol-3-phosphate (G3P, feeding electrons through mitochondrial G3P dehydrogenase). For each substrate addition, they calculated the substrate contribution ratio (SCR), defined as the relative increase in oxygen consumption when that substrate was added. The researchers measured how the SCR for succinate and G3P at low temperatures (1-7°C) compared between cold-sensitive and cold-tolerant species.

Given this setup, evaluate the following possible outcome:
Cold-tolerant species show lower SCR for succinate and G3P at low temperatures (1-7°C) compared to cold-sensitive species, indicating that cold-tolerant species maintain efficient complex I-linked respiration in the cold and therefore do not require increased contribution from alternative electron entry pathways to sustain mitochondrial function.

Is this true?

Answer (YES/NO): YES